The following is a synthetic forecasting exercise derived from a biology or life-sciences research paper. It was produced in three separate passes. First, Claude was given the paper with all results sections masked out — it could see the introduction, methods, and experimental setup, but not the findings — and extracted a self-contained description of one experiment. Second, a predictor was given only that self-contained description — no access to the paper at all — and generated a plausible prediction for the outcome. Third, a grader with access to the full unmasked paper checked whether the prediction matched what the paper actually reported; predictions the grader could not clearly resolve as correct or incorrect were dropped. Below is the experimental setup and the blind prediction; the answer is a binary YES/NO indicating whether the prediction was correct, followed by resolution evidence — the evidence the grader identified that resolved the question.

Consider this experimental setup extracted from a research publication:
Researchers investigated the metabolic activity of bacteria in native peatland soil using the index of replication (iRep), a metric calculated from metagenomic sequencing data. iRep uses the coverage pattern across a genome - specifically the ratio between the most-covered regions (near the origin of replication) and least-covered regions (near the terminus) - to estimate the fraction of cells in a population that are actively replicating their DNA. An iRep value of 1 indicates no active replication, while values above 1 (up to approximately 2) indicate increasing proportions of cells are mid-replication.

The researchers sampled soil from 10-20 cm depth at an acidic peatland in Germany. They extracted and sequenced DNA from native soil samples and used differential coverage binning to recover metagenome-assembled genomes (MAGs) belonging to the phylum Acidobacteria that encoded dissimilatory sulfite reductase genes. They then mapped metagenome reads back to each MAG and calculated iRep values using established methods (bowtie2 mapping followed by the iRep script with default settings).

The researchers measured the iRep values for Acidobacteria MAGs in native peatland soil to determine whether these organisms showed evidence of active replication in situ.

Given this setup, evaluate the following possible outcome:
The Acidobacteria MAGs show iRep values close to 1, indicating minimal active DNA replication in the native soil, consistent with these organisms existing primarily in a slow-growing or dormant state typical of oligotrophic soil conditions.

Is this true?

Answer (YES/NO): NO